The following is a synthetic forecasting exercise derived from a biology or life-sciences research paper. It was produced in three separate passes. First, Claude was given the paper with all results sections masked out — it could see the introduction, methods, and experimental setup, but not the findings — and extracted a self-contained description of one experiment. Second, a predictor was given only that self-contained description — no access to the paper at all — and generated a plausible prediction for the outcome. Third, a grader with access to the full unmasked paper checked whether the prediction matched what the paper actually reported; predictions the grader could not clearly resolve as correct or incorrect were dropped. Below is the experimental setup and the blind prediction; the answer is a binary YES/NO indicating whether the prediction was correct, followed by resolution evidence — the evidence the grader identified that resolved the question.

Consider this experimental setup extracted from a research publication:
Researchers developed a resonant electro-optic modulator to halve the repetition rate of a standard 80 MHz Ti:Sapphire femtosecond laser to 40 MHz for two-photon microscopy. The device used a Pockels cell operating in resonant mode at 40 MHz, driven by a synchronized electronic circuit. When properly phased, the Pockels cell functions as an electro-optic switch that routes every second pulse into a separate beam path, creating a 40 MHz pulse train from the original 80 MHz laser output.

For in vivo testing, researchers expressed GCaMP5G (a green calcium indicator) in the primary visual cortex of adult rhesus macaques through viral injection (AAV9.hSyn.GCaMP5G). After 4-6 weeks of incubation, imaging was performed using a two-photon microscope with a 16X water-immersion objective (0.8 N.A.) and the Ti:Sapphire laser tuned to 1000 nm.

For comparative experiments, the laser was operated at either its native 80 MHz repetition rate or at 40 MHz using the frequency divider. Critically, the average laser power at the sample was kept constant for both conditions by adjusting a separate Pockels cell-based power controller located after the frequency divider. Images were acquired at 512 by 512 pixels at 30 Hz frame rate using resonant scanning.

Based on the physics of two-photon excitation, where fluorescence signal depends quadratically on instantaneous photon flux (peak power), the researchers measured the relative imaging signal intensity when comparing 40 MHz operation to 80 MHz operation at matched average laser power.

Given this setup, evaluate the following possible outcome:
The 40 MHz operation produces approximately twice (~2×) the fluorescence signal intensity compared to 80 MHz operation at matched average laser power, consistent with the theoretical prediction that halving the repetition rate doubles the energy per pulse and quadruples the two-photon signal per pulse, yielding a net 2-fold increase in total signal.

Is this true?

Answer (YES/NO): YES